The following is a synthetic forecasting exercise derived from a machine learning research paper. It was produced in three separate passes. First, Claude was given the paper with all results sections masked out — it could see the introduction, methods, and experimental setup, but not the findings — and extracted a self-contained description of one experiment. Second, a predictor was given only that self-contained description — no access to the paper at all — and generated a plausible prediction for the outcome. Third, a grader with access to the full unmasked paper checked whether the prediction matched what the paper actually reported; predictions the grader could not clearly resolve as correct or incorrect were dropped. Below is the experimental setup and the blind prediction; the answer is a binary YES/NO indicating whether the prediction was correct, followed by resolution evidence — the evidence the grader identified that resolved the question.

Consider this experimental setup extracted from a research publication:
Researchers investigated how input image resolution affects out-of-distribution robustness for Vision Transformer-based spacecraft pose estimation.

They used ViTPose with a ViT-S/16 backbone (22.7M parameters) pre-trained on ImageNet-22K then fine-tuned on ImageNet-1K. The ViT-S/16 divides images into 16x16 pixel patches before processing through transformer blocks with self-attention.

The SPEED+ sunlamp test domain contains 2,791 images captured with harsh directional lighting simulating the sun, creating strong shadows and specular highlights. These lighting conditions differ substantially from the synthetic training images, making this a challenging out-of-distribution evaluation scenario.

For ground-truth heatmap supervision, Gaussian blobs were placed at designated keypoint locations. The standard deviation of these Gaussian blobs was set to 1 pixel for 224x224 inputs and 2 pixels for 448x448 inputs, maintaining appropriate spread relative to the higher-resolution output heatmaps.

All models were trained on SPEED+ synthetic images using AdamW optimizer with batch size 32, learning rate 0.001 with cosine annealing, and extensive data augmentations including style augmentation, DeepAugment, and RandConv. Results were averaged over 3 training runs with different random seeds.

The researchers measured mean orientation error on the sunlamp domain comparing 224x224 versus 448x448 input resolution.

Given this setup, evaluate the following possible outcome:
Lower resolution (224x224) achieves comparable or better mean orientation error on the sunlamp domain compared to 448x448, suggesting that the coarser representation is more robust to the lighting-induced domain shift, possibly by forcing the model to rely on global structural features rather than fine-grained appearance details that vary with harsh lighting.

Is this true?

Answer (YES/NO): NO